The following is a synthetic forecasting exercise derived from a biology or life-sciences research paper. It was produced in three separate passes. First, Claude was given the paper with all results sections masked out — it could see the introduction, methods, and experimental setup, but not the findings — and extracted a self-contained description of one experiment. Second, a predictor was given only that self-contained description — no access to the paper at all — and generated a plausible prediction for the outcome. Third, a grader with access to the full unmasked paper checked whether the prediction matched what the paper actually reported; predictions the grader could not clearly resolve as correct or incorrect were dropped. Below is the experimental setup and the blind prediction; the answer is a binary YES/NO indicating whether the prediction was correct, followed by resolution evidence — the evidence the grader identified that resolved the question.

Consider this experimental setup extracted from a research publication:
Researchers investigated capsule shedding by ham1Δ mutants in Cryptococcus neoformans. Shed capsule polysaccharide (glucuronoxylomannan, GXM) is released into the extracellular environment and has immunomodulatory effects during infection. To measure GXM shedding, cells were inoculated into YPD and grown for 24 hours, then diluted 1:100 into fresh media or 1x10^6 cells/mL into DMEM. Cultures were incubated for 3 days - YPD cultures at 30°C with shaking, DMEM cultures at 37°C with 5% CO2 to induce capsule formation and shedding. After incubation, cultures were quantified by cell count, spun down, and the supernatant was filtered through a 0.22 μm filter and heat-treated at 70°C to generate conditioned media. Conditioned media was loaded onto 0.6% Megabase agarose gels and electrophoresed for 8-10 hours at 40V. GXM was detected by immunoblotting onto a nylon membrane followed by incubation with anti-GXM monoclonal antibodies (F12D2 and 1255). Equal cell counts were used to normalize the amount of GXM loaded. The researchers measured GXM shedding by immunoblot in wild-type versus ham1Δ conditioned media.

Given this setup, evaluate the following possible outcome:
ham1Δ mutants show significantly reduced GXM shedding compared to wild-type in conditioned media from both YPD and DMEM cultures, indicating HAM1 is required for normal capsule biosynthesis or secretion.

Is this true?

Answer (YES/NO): NO